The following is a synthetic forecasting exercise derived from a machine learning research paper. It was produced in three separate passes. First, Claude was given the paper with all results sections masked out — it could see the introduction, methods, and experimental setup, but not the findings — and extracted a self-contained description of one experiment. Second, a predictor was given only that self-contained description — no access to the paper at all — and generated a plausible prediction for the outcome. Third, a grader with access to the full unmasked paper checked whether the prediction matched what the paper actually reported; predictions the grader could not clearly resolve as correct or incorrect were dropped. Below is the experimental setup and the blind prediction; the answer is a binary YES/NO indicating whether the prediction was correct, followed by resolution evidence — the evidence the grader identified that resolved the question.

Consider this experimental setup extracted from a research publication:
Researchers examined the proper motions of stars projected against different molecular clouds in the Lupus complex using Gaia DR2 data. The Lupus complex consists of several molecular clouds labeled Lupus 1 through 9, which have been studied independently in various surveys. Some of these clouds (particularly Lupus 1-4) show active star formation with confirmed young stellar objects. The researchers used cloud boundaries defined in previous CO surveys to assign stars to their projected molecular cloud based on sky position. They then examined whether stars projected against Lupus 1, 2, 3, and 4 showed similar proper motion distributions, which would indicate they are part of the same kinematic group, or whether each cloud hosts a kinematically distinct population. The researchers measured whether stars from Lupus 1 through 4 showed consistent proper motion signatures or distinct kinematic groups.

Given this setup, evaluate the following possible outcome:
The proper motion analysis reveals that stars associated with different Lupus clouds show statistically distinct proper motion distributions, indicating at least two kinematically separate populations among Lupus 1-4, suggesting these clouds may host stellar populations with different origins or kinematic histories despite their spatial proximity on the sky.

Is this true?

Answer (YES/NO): NO